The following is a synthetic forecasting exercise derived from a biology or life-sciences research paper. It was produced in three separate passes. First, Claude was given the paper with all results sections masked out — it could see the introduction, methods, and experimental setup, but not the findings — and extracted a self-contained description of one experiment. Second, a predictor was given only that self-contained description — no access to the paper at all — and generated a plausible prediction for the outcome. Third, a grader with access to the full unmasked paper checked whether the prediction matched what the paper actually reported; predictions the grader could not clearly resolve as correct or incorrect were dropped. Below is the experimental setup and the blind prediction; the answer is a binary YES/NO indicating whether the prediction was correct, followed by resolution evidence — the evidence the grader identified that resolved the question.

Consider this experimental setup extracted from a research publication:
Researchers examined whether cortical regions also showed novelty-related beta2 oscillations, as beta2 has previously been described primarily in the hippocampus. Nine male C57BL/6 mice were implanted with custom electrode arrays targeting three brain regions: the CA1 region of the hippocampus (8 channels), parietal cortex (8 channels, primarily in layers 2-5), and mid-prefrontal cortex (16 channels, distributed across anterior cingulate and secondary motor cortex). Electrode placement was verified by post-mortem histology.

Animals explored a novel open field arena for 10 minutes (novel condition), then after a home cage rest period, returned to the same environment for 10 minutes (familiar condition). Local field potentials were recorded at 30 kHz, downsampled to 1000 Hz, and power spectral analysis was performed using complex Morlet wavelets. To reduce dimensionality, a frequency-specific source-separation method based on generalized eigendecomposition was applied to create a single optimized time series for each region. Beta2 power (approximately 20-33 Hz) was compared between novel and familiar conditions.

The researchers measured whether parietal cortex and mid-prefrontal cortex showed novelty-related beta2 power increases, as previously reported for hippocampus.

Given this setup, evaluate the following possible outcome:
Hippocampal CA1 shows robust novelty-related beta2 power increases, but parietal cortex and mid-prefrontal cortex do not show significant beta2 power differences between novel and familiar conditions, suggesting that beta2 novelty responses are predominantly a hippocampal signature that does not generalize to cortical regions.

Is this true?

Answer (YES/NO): NO